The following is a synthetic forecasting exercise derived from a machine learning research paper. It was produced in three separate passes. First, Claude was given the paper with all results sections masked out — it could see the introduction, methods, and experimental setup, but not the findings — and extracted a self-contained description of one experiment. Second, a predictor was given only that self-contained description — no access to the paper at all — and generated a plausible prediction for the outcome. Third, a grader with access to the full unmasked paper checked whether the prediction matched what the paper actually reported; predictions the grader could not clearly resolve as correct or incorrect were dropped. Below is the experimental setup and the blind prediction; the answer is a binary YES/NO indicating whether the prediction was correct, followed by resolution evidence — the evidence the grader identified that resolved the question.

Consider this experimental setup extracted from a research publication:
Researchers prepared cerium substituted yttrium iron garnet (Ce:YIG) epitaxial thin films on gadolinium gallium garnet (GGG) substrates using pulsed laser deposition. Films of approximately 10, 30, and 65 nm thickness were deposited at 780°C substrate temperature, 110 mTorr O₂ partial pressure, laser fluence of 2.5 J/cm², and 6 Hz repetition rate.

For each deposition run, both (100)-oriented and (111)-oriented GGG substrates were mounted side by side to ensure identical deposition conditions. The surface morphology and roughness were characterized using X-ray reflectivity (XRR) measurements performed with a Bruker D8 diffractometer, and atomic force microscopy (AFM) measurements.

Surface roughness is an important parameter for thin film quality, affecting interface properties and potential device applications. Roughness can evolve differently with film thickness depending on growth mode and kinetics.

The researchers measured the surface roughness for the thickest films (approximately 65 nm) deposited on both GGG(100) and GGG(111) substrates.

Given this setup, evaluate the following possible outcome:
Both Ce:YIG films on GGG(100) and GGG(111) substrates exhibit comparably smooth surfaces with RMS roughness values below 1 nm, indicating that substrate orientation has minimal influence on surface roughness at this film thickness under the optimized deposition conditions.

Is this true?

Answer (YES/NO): NO